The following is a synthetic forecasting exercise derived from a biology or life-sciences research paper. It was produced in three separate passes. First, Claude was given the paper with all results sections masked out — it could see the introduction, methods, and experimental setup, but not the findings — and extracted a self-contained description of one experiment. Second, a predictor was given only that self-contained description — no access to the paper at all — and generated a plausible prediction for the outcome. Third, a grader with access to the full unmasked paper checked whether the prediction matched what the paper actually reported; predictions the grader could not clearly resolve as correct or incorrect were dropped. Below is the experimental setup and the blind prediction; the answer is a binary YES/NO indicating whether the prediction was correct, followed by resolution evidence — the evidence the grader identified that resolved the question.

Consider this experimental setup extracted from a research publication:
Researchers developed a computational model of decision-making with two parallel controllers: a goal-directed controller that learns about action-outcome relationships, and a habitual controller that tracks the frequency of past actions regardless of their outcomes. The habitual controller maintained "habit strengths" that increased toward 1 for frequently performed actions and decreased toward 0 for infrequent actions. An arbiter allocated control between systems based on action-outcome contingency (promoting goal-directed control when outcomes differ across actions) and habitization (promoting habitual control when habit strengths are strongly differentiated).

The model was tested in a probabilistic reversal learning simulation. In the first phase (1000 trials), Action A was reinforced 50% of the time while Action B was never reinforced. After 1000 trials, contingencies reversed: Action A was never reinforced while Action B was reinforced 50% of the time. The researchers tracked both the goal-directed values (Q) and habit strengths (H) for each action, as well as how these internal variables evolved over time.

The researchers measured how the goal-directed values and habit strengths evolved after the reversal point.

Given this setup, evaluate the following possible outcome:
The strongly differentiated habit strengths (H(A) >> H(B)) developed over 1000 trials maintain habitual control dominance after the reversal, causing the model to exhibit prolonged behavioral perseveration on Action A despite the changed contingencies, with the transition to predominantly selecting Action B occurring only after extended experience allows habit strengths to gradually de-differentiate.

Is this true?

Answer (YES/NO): NO